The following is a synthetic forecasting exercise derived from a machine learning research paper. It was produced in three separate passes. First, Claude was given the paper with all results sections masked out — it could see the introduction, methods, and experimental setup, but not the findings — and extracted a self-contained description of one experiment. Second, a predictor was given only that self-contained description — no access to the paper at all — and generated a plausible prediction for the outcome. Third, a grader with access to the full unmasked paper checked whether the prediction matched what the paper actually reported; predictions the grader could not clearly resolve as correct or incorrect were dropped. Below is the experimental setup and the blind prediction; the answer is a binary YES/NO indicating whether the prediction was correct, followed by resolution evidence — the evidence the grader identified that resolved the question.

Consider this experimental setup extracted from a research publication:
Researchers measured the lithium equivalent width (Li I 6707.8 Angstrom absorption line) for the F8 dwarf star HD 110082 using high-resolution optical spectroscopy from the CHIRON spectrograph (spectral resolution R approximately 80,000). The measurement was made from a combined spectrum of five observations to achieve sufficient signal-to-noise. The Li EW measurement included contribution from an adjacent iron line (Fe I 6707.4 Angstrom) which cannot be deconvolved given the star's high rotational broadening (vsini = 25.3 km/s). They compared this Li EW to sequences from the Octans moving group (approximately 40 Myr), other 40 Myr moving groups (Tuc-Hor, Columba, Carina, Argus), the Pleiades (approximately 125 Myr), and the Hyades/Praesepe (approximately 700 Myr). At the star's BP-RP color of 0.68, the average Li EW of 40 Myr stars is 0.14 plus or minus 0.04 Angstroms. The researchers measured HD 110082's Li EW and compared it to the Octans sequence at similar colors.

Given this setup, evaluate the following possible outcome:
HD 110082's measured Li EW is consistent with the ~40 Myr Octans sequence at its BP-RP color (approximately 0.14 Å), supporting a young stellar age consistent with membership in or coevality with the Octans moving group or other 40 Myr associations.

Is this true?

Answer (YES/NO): NO